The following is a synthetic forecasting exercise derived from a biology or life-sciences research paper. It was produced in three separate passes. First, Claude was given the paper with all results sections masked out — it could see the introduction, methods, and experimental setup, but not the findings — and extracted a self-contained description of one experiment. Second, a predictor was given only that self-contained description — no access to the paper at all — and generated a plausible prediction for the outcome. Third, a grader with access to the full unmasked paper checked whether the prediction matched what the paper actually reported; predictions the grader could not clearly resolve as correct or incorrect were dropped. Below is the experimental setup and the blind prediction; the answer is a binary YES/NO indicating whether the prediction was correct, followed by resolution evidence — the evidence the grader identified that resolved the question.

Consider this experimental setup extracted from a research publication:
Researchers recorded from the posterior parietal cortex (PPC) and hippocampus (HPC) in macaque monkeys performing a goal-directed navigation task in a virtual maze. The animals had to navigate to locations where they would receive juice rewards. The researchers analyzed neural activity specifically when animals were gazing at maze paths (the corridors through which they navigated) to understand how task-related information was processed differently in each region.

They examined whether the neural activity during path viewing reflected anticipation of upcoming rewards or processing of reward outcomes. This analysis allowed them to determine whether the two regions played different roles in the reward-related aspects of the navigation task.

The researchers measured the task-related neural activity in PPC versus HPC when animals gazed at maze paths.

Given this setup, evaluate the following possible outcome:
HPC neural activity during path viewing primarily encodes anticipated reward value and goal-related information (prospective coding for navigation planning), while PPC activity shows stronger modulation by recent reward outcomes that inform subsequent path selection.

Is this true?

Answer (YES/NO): NO